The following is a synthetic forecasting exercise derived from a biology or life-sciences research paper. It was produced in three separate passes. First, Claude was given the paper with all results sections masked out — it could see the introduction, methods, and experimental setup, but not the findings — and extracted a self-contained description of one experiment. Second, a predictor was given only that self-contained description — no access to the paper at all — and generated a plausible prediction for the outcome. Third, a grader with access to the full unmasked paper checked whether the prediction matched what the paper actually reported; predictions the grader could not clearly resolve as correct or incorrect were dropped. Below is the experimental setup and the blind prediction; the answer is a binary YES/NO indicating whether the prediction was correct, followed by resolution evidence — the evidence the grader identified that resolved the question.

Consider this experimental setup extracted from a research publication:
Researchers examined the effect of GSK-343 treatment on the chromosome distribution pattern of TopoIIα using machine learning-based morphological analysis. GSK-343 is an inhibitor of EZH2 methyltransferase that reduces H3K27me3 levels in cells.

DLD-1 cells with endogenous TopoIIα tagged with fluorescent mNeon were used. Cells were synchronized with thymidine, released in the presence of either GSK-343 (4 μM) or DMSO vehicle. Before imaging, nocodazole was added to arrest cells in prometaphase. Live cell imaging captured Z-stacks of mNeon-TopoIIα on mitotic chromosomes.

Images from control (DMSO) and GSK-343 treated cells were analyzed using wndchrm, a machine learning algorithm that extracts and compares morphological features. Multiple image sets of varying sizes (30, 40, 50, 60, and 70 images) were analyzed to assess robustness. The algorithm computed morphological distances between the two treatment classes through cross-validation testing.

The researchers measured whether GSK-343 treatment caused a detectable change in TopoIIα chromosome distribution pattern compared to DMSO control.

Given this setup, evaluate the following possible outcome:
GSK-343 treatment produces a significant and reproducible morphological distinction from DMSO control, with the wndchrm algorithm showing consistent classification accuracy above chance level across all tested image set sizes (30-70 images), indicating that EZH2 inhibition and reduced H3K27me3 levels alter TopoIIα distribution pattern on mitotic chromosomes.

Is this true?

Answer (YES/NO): NO